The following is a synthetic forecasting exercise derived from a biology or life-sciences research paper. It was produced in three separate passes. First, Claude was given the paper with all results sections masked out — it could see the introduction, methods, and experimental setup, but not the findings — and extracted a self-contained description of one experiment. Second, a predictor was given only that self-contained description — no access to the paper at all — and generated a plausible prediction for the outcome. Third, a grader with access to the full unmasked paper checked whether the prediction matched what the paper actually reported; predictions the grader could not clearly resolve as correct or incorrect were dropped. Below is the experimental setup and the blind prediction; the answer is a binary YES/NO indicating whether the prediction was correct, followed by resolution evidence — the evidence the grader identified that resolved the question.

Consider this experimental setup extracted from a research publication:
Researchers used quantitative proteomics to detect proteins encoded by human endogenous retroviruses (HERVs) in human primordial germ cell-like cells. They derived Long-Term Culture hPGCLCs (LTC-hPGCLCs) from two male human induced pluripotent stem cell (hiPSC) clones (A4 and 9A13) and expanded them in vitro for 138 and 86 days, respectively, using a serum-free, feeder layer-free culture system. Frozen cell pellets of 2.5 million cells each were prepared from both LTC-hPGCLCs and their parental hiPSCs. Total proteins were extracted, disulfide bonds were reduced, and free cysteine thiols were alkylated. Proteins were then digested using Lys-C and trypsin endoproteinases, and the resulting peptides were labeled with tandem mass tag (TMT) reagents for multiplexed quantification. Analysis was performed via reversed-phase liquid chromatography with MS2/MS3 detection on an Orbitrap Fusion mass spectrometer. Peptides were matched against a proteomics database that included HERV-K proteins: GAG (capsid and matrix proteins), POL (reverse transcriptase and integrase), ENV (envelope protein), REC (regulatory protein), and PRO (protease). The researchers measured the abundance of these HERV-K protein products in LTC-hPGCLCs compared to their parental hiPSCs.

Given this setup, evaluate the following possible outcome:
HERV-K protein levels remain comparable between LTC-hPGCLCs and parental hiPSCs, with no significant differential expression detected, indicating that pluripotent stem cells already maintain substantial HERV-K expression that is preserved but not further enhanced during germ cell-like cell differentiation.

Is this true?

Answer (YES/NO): NO